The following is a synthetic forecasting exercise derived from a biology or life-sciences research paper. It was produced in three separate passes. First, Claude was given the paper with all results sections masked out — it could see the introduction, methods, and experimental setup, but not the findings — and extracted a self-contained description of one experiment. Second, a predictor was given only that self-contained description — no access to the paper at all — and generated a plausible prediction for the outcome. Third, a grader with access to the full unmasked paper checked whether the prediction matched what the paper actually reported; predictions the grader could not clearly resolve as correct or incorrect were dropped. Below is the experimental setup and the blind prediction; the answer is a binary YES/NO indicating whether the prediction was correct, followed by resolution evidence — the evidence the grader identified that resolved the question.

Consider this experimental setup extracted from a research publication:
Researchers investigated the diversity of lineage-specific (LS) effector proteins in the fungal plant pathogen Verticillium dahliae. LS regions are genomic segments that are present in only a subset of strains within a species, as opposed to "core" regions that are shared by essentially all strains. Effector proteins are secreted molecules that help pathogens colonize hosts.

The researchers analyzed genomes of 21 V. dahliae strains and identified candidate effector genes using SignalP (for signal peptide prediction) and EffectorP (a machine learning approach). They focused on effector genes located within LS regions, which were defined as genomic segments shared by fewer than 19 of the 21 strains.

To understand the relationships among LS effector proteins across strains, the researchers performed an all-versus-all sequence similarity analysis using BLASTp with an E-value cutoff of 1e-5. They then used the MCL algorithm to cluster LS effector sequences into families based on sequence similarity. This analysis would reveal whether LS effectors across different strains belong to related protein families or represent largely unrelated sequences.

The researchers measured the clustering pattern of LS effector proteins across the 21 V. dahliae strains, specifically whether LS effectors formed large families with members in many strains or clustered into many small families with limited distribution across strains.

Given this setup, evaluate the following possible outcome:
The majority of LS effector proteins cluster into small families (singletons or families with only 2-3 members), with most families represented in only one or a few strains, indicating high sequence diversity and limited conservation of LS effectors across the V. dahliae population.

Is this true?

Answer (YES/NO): YES